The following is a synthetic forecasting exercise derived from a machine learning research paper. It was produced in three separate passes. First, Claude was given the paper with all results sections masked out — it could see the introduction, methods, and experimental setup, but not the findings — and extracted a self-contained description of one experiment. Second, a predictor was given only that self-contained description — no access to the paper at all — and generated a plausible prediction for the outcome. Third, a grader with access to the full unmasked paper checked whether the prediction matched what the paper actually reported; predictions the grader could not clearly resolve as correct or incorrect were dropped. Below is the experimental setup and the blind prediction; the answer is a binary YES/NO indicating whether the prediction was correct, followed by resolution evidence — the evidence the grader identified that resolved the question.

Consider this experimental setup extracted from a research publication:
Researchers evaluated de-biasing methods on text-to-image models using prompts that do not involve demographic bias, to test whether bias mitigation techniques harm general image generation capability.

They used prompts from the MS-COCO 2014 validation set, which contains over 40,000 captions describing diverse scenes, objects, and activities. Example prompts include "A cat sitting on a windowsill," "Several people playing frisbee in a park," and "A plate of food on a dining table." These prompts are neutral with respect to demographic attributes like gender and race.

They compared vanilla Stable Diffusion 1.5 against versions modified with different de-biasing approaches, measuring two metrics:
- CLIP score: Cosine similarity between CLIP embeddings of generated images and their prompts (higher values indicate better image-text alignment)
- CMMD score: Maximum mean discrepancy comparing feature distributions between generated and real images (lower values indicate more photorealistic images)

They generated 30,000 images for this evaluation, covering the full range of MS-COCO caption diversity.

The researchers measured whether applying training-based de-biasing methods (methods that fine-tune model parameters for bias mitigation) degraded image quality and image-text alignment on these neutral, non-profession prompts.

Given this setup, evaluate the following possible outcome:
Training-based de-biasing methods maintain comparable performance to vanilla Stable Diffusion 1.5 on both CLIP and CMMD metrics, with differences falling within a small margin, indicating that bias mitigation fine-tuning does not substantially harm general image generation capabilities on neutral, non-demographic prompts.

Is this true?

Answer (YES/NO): NO